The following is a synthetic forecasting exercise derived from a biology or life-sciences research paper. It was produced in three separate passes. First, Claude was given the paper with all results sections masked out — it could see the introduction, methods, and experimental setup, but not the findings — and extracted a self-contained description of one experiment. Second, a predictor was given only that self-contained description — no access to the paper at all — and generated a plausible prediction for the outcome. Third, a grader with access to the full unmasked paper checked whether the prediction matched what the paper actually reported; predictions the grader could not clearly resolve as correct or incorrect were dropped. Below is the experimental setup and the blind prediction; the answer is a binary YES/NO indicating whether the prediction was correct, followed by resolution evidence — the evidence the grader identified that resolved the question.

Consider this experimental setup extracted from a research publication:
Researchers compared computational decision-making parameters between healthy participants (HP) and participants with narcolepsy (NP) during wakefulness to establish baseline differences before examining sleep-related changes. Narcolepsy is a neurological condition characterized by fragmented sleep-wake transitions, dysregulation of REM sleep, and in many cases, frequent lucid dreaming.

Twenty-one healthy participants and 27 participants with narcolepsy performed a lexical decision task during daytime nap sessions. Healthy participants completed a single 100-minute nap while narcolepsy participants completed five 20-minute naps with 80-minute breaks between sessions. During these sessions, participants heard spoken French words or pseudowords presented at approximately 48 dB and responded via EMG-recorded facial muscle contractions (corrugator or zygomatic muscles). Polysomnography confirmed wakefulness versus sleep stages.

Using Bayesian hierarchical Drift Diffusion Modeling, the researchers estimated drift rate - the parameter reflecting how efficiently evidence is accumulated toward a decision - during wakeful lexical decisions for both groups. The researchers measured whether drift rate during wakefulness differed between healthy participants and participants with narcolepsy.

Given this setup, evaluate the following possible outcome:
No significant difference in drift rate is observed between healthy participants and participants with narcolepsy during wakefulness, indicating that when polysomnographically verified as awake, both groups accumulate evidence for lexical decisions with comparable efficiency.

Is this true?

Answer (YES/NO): NO